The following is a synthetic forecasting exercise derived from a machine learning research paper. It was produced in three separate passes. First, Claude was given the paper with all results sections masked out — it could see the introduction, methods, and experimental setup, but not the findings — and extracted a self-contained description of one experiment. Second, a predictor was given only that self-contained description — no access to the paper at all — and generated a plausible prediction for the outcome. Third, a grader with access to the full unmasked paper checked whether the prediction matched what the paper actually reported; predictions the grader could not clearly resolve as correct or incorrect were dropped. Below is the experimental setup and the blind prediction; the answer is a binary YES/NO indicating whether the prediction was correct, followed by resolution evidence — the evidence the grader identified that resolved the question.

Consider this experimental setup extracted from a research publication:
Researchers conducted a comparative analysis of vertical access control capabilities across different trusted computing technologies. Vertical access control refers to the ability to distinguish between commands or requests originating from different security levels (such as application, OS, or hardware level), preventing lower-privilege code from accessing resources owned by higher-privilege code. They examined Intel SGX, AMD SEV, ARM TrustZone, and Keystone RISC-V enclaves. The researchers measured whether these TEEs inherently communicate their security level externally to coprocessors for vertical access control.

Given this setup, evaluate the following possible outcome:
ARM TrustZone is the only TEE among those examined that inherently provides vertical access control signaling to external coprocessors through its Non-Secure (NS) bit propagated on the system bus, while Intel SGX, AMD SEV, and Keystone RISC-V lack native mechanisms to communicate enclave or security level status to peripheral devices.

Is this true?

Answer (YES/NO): NO